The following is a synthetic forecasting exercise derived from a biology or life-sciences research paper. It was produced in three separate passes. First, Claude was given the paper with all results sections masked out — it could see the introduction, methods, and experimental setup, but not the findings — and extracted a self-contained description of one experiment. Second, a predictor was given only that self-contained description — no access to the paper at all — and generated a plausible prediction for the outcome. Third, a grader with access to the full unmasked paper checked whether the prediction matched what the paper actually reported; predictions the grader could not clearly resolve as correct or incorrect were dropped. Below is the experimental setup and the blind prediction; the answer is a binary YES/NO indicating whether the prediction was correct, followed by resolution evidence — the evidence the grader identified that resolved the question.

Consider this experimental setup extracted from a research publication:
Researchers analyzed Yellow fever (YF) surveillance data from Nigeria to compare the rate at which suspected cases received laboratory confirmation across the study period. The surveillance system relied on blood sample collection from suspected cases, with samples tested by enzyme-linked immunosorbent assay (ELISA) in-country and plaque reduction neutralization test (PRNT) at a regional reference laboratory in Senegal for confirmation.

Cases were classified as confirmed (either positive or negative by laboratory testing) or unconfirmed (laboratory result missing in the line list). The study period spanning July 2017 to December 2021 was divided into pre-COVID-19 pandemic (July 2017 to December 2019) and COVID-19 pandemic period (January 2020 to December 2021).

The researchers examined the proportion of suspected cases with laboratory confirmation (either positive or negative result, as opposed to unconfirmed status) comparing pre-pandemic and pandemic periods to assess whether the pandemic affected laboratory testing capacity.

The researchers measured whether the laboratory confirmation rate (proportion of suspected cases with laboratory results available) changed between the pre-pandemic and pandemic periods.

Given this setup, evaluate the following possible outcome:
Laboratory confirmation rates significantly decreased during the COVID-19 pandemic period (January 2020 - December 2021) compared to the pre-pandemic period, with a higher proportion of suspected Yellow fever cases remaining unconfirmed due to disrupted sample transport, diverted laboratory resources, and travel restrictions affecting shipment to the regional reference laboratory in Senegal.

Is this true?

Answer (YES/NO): YES